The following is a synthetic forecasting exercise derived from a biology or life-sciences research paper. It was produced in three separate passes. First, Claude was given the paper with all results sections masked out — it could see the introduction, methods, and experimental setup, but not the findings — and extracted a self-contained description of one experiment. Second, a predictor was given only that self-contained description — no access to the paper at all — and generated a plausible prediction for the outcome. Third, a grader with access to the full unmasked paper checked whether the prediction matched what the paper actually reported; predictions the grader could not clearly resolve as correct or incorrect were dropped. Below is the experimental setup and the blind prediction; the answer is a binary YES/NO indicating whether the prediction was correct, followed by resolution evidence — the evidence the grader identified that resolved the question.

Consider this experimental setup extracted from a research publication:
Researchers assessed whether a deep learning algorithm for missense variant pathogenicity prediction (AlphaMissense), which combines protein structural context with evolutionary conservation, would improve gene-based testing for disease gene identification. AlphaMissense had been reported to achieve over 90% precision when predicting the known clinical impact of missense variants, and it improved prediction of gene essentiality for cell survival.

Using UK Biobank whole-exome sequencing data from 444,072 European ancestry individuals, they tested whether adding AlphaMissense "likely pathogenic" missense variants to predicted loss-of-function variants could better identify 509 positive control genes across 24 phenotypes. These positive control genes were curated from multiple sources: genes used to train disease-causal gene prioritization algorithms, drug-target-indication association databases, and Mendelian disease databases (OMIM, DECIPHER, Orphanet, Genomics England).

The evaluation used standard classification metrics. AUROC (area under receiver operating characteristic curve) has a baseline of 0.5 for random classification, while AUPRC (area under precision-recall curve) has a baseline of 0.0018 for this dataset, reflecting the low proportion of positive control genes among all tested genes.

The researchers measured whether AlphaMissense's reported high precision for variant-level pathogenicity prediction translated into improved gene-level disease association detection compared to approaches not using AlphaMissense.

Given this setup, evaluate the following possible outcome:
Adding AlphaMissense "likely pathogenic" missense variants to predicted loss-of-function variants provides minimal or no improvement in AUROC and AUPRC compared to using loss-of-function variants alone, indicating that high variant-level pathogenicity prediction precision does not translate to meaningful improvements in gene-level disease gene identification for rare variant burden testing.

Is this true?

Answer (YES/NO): YES